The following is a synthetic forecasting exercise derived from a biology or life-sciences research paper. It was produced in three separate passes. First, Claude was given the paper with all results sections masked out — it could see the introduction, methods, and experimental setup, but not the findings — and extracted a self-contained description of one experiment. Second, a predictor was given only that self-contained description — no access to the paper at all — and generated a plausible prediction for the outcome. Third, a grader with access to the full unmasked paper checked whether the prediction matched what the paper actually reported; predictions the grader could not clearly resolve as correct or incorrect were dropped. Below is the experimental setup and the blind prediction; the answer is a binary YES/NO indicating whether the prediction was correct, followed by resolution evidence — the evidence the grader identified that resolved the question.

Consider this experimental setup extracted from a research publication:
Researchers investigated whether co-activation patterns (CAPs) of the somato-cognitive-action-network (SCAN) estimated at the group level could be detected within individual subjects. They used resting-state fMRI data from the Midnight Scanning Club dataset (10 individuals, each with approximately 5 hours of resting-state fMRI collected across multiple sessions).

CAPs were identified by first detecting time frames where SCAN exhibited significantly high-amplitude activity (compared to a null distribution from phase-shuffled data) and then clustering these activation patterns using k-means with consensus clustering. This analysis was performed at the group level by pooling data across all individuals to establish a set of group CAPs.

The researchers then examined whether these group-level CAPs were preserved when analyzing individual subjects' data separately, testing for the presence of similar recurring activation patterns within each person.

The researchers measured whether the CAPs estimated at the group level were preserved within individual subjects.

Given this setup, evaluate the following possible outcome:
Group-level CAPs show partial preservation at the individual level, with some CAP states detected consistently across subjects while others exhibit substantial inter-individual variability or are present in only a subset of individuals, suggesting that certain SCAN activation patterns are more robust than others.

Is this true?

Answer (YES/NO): YES